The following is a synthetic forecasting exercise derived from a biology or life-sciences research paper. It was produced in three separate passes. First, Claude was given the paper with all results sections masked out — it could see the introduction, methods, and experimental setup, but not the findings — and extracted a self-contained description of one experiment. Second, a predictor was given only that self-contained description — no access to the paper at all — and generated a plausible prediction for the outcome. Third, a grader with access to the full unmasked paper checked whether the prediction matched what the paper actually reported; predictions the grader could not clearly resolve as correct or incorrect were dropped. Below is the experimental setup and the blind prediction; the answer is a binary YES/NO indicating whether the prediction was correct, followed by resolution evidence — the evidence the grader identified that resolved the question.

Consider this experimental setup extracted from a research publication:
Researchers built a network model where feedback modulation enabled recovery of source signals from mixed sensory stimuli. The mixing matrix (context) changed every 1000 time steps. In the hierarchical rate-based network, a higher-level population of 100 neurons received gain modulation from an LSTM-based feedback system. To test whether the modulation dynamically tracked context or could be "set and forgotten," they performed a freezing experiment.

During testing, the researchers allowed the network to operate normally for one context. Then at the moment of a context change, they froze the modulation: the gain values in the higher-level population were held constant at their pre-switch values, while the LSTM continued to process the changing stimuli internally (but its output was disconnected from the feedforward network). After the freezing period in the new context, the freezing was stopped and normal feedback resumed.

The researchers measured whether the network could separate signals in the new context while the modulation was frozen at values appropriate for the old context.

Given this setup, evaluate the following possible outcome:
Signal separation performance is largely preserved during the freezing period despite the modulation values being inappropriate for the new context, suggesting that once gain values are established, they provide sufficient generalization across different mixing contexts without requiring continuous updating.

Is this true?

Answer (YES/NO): NO